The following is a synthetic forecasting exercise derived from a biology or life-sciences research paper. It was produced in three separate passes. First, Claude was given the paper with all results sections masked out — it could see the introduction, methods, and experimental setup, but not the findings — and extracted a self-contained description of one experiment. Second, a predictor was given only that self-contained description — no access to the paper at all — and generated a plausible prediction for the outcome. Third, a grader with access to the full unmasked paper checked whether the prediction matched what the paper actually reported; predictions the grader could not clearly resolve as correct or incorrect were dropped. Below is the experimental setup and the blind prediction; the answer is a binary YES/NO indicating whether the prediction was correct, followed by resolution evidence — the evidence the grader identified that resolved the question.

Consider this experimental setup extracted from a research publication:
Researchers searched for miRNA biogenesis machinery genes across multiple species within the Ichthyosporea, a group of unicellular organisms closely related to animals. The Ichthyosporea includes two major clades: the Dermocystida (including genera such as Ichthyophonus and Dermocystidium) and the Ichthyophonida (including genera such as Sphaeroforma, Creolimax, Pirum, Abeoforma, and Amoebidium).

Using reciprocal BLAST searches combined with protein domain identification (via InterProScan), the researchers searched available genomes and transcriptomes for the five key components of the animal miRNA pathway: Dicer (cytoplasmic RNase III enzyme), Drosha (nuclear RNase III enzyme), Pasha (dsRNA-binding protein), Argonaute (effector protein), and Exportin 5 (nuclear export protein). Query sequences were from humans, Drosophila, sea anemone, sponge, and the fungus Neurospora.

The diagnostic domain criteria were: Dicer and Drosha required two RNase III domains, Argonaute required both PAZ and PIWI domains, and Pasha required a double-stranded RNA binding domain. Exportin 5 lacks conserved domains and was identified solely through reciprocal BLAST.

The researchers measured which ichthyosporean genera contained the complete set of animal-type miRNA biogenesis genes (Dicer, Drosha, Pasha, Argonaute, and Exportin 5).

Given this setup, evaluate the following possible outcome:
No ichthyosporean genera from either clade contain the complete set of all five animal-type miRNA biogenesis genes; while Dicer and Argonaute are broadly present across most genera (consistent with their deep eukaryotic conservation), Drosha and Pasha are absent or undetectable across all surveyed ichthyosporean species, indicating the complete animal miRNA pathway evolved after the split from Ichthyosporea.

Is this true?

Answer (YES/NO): NO